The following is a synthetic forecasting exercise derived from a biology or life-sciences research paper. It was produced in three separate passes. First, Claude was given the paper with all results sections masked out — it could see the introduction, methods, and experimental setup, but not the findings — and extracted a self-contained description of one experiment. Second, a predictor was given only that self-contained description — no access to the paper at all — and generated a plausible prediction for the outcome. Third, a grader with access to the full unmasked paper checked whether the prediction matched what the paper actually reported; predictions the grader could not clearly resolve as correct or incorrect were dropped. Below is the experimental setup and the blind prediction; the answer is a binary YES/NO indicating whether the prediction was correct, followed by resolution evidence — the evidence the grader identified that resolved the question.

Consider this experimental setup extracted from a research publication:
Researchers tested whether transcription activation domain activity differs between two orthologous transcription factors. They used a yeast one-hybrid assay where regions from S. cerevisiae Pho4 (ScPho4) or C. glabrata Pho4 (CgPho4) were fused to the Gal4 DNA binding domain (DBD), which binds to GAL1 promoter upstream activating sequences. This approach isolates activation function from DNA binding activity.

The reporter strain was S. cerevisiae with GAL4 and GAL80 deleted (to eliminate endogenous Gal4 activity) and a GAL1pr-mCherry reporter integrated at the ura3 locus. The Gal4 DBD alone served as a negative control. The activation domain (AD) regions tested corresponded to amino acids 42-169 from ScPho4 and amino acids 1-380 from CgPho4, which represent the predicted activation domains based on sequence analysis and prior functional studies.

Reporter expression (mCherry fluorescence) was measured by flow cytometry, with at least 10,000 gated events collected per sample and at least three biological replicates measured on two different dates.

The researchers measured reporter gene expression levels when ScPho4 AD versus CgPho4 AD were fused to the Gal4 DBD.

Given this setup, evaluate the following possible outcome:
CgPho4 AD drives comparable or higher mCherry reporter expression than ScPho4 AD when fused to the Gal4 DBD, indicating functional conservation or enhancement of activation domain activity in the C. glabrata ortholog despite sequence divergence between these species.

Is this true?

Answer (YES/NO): NO